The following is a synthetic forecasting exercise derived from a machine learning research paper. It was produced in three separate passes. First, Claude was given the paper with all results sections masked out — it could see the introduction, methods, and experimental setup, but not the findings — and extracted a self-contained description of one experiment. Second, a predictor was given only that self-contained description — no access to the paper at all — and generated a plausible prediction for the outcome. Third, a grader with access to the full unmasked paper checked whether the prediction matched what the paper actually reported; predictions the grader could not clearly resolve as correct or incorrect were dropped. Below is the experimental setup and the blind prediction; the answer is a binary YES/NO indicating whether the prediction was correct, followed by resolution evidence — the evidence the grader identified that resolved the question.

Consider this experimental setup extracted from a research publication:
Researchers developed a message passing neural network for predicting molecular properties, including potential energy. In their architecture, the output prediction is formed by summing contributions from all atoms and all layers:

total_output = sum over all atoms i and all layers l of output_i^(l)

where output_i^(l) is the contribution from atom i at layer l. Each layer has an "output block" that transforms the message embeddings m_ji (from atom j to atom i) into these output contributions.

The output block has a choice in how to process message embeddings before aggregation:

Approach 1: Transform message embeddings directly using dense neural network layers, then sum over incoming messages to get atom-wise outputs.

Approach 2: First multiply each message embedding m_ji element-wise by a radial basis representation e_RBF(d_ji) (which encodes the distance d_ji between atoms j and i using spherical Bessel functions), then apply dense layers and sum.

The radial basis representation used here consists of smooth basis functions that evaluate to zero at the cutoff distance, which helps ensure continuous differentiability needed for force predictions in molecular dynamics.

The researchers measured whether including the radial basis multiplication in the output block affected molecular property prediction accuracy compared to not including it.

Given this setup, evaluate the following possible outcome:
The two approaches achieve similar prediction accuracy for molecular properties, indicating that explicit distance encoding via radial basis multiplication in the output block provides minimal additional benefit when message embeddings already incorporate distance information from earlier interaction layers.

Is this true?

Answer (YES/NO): NO